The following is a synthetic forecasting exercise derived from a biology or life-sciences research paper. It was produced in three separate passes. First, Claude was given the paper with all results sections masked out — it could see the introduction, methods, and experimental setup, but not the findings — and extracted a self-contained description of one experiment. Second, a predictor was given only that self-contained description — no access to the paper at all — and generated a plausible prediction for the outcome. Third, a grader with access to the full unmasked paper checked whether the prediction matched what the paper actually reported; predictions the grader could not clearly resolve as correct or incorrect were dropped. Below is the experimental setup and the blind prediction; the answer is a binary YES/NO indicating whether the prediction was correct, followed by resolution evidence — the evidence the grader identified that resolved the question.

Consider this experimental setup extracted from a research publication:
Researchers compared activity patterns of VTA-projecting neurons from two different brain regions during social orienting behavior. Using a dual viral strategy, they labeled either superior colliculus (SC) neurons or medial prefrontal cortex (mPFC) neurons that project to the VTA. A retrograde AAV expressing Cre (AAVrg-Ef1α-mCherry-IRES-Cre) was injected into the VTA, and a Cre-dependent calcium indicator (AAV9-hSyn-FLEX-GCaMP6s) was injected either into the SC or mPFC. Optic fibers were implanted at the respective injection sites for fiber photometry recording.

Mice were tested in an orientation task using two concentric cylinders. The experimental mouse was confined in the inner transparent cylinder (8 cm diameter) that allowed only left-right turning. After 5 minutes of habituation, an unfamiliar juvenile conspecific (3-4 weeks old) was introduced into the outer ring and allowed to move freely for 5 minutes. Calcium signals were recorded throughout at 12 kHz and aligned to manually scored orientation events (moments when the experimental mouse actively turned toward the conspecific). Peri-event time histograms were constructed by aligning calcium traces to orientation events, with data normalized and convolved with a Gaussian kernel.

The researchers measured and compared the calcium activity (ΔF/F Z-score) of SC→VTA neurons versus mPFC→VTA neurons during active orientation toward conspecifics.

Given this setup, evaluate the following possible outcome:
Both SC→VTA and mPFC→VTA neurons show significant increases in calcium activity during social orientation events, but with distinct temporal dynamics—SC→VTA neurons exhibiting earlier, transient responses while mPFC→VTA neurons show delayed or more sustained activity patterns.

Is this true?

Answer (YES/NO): NO